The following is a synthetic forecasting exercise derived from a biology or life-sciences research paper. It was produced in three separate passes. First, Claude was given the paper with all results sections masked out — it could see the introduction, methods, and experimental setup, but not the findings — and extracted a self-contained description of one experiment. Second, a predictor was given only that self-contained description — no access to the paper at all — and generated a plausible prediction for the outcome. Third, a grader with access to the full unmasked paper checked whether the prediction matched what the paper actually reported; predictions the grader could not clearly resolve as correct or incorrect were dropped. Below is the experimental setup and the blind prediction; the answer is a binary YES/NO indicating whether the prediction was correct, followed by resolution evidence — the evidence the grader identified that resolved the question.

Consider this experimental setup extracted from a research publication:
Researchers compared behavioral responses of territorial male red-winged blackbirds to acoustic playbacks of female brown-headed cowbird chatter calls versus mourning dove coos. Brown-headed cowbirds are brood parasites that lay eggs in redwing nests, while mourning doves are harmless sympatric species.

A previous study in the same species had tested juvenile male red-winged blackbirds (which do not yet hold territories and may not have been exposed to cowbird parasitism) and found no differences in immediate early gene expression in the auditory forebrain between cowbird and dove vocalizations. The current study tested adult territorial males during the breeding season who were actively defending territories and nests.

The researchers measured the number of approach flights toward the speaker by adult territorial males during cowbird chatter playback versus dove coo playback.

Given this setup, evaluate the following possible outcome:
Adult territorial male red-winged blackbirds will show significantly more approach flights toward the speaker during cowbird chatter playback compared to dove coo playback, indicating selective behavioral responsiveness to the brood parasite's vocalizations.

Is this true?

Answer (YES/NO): YES